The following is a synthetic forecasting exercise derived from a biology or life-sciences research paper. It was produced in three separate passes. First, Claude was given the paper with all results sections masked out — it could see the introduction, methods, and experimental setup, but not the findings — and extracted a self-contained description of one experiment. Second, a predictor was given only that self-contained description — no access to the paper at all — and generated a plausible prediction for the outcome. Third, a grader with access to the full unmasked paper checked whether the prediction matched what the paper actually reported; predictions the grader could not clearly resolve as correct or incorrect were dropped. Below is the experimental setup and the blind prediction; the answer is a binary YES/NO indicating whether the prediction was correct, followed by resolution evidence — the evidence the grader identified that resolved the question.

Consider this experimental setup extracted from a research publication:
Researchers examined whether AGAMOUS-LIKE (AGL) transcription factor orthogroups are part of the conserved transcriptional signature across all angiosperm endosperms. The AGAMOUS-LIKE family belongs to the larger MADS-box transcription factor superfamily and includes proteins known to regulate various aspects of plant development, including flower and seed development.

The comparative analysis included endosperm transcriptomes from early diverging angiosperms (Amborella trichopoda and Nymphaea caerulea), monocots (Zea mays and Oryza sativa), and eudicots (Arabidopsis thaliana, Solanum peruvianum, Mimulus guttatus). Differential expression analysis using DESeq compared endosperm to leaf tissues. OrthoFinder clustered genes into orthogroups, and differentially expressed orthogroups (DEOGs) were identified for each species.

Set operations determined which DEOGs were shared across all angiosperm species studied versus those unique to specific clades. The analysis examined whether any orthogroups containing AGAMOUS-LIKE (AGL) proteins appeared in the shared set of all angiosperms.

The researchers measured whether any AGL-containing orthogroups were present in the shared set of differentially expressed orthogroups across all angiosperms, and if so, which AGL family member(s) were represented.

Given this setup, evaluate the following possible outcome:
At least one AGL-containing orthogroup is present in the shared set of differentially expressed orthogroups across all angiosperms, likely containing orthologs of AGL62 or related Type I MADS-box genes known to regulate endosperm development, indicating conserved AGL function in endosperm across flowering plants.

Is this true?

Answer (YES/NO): NO